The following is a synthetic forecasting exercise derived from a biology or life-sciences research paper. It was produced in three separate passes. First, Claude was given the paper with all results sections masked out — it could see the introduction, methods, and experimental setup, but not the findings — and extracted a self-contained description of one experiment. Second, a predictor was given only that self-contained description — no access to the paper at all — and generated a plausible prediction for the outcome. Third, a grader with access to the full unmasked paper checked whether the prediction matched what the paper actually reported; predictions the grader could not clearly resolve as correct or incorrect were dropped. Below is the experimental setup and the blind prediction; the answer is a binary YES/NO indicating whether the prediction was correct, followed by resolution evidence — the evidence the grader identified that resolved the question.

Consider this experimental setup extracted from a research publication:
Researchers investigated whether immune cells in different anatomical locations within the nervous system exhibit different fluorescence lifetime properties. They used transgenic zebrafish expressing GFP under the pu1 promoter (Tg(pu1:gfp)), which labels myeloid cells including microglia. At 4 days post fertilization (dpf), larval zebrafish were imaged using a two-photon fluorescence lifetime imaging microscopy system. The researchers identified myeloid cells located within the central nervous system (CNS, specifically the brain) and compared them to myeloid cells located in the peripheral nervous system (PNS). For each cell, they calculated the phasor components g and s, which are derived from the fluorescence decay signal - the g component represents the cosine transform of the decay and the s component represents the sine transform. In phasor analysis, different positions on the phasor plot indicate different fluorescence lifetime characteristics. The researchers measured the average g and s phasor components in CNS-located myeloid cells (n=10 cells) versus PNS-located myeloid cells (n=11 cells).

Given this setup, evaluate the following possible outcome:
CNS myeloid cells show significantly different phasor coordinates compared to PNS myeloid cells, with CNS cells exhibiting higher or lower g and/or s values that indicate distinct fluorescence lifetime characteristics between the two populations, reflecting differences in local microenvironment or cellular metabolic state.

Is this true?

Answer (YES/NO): YES